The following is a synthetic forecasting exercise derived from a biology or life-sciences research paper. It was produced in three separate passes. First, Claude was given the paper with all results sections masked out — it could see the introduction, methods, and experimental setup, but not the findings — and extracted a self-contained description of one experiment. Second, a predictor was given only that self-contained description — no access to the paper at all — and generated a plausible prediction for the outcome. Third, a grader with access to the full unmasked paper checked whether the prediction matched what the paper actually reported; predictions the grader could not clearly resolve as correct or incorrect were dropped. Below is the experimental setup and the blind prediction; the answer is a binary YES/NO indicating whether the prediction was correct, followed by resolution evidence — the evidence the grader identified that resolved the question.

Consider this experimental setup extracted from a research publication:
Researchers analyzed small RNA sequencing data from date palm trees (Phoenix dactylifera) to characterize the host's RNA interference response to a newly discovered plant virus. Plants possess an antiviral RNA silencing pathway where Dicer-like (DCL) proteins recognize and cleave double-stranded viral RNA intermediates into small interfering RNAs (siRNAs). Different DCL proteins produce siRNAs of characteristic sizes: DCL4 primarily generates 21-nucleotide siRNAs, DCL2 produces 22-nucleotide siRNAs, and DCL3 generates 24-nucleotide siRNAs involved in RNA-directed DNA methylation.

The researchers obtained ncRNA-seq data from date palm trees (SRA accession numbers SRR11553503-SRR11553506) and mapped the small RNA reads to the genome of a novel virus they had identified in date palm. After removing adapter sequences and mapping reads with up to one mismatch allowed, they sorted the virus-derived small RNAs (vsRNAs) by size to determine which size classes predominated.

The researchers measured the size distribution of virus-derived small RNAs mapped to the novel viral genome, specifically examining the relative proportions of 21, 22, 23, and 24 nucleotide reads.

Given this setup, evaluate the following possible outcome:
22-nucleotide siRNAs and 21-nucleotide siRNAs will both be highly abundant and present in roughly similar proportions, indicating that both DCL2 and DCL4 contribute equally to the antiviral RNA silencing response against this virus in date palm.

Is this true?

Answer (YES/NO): NO